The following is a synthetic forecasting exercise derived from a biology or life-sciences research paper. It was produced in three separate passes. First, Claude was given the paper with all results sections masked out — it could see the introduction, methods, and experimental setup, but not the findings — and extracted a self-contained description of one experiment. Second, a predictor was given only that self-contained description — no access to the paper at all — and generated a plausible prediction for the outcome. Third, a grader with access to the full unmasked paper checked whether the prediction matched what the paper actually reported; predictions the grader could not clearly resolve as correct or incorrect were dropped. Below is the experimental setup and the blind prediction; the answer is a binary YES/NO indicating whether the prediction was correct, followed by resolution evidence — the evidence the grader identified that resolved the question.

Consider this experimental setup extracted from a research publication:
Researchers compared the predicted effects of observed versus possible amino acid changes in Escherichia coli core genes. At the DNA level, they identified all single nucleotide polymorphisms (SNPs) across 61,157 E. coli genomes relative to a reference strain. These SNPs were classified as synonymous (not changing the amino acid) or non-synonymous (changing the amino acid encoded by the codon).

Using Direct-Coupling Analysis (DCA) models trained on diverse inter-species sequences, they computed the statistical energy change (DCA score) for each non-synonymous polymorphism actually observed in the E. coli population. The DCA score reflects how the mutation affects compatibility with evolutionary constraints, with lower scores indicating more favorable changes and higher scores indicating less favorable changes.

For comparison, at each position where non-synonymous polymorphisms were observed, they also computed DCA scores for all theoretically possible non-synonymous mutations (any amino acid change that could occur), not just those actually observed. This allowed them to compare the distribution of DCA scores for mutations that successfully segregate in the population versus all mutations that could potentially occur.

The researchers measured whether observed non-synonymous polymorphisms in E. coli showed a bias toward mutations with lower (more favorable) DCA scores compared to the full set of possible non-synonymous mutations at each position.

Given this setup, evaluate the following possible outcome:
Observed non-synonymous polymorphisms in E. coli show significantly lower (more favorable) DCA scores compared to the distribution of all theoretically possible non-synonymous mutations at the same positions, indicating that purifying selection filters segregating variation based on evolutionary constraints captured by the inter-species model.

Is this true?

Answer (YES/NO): YES